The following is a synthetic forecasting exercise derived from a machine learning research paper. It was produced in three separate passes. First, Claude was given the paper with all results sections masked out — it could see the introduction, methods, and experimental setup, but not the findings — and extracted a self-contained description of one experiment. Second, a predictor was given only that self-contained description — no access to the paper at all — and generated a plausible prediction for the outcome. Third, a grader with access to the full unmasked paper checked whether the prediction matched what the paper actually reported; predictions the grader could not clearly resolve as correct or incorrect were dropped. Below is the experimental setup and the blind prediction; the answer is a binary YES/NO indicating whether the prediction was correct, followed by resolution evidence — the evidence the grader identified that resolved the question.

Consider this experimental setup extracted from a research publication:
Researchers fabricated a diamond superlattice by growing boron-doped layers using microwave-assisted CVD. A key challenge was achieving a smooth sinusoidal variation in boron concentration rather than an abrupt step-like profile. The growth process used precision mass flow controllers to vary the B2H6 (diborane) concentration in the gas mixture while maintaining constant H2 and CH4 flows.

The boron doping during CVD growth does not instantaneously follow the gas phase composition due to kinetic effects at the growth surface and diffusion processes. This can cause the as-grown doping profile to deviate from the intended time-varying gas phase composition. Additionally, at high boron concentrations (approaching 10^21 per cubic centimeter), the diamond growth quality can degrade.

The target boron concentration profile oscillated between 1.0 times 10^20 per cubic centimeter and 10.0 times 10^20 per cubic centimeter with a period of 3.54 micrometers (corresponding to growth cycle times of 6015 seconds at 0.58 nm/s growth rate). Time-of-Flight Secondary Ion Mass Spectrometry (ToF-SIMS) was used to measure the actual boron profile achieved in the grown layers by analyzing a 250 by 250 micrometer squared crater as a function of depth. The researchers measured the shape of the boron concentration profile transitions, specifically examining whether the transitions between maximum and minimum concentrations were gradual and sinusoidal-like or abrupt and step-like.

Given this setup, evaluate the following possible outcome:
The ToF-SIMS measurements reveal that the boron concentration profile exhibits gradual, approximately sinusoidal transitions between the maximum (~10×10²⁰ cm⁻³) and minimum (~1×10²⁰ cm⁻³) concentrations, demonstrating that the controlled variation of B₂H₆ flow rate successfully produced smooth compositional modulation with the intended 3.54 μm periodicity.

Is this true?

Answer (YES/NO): YES